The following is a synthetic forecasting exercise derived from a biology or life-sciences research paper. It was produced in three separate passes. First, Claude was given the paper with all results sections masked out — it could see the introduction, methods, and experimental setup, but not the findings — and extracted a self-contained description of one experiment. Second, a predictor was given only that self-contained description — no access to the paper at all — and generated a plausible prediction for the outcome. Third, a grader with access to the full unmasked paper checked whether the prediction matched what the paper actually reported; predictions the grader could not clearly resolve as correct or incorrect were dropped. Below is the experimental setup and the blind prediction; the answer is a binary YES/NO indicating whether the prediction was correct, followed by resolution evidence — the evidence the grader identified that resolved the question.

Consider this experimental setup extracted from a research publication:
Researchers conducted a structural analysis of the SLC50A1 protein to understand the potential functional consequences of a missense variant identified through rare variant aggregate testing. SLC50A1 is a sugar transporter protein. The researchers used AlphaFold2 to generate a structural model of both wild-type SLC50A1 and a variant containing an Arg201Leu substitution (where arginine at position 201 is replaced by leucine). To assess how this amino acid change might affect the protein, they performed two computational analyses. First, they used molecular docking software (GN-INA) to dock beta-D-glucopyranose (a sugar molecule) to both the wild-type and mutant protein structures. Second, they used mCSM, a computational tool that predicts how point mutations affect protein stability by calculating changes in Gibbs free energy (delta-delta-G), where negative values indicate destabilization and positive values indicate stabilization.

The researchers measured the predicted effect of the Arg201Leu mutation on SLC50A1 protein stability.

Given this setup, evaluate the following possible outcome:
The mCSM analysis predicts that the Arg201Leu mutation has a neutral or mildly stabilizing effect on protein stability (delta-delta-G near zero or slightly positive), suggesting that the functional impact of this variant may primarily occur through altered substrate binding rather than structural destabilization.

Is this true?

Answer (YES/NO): NO